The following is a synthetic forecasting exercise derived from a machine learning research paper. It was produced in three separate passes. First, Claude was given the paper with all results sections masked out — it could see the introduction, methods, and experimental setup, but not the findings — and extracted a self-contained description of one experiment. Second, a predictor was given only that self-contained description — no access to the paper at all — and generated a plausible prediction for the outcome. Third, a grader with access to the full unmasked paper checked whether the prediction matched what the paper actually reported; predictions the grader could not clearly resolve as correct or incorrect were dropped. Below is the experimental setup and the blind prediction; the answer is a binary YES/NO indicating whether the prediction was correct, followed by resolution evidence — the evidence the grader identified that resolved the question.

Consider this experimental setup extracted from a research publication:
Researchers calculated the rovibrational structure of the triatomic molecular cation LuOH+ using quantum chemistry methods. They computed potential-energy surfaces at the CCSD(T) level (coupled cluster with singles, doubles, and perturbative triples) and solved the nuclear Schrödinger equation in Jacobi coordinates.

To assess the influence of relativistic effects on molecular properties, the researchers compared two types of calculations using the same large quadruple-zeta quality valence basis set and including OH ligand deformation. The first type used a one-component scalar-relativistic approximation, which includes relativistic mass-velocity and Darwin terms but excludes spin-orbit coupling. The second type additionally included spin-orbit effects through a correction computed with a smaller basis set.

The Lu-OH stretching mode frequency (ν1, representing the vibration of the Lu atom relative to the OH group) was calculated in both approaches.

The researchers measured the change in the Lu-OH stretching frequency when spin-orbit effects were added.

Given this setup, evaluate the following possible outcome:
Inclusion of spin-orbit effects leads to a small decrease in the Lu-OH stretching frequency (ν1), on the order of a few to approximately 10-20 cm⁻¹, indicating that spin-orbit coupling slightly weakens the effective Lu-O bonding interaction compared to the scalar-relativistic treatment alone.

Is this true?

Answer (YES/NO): NO